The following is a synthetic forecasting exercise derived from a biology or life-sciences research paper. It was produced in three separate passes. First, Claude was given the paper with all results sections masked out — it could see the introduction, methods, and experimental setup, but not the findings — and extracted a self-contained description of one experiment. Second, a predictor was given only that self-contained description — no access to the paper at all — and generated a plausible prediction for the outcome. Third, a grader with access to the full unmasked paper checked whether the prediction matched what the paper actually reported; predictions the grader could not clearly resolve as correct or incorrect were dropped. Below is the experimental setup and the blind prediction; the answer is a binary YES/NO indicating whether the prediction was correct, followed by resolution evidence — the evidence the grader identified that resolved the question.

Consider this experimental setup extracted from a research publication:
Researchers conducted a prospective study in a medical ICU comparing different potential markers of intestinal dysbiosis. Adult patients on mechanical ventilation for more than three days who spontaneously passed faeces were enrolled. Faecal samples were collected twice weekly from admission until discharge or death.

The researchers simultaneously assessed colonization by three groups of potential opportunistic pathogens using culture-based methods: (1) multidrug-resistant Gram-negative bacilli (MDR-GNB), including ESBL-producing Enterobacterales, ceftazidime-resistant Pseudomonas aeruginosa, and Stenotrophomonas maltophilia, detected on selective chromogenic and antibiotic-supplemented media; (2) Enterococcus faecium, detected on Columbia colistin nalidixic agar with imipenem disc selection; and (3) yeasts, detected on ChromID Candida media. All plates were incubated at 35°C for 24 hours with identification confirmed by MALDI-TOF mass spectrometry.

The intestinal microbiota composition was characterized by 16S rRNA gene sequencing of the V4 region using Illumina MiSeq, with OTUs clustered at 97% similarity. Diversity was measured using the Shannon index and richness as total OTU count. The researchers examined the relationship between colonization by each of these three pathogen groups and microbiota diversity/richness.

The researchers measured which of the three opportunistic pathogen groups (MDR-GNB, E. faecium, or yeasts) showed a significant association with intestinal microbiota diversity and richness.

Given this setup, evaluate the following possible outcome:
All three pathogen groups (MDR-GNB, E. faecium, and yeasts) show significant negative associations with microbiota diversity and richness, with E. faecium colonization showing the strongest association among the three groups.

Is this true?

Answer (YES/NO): NO